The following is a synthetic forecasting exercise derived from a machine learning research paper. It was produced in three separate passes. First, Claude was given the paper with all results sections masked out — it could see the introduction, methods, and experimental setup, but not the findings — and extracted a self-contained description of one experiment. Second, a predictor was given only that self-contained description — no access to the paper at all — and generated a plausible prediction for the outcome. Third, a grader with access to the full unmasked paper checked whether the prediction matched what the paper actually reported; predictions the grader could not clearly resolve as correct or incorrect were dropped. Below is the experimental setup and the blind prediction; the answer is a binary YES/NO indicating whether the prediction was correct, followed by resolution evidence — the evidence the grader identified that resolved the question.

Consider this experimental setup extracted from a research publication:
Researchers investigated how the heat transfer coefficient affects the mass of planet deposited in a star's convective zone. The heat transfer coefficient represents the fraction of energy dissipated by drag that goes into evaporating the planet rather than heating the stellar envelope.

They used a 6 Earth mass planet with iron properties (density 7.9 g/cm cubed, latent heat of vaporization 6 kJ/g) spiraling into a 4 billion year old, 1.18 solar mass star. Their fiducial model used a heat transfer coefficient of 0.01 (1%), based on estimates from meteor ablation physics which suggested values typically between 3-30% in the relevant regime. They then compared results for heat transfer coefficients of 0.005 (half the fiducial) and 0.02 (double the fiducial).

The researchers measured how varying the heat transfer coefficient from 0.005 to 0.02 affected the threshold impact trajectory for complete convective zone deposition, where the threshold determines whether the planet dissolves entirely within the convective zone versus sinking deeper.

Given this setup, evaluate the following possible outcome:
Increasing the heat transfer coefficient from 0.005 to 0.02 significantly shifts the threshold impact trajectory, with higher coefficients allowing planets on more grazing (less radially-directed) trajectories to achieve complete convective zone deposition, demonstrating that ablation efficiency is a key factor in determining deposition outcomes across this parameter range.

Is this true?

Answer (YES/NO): NO